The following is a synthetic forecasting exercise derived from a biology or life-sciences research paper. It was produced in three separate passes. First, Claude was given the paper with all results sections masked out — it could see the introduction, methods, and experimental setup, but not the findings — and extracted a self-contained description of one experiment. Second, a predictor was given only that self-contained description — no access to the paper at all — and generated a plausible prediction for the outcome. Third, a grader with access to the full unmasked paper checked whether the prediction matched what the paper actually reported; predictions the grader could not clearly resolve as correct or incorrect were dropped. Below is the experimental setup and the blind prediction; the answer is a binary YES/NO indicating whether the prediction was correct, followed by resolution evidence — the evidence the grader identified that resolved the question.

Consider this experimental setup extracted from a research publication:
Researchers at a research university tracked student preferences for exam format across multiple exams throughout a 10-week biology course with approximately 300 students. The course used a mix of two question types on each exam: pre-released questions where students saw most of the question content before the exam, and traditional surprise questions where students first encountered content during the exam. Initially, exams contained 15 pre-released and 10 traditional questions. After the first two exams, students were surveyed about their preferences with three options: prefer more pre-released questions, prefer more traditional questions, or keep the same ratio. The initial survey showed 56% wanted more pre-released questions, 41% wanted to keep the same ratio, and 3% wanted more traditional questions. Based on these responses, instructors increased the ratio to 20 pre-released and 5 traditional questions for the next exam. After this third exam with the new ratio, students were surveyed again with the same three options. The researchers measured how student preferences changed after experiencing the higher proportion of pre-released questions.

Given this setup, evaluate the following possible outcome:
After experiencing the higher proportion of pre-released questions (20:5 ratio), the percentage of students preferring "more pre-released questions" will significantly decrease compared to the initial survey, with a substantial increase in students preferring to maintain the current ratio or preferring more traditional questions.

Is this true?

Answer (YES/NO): YES